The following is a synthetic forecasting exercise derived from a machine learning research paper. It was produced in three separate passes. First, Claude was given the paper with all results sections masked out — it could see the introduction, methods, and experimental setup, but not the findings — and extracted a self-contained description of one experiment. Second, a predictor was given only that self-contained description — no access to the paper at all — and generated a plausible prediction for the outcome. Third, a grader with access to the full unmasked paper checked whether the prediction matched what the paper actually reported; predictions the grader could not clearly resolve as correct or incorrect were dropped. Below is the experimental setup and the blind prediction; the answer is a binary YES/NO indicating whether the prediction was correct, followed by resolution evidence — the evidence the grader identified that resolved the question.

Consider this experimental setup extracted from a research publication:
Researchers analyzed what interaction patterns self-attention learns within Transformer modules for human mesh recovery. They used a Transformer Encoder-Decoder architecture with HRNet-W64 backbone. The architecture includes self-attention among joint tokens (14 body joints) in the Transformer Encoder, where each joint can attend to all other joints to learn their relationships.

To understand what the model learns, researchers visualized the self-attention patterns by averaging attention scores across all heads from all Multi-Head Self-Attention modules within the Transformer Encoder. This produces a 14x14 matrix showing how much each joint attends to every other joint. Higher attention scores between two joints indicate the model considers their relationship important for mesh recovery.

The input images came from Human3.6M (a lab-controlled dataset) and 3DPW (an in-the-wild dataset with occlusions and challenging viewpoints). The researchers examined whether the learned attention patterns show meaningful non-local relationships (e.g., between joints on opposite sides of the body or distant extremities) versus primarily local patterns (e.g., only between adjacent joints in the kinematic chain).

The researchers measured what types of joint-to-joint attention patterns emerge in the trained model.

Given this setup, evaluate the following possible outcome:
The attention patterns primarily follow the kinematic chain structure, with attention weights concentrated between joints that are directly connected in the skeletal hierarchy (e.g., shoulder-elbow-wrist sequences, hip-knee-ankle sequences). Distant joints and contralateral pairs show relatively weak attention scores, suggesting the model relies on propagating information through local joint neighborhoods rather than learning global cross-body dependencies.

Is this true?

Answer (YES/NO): NO